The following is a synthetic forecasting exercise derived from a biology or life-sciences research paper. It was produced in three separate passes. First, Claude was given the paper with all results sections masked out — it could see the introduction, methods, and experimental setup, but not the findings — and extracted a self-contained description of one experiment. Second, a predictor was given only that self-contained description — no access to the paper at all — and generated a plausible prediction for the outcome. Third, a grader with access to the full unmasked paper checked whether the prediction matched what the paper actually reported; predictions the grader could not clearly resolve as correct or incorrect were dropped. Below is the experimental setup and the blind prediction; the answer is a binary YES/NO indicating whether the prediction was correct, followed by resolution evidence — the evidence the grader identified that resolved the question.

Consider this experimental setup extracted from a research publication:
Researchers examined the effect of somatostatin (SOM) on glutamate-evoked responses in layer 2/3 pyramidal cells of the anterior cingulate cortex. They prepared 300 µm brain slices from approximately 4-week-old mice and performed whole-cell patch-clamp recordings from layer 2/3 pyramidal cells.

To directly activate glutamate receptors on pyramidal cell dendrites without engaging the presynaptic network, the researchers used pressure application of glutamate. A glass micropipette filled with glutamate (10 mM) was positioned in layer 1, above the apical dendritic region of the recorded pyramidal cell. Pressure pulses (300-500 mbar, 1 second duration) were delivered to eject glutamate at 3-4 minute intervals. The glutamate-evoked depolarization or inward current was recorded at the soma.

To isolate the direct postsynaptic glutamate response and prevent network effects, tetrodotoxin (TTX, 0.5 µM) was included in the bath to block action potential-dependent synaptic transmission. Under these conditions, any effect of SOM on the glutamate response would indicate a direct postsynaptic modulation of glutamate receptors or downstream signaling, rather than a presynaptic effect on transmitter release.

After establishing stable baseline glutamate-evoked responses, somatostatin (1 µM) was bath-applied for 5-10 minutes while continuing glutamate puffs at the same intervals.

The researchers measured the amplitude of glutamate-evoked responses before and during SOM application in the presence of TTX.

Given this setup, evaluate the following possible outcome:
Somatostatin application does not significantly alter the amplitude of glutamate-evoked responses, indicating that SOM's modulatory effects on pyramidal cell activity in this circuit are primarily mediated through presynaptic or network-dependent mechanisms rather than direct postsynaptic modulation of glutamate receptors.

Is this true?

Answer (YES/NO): YES